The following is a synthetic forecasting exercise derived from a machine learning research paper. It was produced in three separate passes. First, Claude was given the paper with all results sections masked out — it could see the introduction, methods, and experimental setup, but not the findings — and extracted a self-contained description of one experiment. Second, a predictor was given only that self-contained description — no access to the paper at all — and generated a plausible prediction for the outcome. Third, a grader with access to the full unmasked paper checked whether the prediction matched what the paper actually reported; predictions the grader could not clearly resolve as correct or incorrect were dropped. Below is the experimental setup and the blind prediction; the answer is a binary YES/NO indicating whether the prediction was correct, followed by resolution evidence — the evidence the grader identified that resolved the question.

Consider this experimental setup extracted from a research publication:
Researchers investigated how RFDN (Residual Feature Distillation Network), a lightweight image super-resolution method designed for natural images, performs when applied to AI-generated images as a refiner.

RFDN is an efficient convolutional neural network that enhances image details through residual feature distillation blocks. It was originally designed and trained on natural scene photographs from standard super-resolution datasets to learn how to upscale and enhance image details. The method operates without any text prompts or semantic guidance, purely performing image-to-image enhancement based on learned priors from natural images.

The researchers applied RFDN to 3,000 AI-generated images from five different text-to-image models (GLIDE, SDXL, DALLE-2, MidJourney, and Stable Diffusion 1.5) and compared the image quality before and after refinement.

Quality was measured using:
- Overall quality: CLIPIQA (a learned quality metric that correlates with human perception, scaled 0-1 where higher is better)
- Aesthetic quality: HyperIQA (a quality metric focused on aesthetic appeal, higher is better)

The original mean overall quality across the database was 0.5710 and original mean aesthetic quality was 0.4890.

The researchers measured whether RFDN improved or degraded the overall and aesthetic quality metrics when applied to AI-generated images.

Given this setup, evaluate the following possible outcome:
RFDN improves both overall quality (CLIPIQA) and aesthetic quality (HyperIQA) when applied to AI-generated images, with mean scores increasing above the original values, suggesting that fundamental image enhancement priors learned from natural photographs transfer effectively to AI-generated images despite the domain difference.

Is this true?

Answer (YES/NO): NO